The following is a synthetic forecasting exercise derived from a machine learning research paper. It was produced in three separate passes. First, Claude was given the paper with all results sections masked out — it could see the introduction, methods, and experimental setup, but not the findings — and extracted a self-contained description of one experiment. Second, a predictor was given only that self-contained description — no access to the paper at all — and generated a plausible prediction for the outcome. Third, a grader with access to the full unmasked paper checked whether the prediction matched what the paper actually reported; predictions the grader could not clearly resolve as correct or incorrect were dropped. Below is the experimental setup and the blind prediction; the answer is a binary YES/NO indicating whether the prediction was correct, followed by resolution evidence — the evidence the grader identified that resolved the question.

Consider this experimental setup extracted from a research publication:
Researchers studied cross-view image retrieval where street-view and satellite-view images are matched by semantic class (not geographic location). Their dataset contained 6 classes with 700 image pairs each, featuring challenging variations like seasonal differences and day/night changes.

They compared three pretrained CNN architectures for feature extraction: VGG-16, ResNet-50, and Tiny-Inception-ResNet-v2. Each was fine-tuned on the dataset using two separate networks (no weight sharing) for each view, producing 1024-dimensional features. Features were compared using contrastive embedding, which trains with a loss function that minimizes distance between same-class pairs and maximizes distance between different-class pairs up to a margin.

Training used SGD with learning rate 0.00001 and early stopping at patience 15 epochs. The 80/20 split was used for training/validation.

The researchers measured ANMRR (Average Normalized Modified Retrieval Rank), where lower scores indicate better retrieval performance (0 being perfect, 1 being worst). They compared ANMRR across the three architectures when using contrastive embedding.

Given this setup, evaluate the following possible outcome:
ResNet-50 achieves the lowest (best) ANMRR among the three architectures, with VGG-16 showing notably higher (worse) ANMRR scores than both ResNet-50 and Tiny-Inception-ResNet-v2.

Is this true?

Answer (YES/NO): NO